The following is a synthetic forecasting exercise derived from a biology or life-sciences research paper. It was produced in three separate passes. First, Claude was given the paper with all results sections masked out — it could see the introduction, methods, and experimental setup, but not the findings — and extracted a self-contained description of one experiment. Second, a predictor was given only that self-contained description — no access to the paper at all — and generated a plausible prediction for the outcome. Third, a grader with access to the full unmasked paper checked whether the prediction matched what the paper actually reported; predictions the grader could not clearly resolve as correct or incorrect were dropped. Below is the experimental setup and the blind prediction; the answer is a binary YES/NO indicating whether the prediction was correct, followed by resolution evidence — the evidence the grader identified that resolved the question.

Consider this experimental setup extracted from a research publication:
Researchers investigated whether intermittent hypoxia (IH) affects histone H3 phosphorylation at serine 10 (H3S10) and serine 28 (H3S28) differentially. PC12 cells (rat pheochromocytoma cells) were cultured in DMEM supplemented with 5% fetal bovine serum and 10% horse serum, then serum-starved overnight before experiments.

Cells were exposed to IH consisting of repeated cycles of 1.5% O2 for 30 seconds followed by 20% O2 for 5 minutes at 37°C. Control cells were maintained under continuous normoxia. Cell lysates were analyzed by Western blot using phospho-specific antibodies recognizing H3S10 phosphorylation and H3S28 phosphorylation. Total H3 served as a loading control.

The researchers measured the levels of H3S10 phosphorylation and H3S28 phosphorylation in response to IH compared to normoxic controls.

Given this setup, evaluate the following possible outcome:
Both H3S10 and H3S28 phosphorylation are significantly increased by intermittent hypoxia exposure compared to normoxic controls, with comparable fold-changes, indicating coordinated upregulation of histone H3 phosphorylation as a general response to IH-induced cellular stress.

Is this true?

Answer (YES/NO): NO